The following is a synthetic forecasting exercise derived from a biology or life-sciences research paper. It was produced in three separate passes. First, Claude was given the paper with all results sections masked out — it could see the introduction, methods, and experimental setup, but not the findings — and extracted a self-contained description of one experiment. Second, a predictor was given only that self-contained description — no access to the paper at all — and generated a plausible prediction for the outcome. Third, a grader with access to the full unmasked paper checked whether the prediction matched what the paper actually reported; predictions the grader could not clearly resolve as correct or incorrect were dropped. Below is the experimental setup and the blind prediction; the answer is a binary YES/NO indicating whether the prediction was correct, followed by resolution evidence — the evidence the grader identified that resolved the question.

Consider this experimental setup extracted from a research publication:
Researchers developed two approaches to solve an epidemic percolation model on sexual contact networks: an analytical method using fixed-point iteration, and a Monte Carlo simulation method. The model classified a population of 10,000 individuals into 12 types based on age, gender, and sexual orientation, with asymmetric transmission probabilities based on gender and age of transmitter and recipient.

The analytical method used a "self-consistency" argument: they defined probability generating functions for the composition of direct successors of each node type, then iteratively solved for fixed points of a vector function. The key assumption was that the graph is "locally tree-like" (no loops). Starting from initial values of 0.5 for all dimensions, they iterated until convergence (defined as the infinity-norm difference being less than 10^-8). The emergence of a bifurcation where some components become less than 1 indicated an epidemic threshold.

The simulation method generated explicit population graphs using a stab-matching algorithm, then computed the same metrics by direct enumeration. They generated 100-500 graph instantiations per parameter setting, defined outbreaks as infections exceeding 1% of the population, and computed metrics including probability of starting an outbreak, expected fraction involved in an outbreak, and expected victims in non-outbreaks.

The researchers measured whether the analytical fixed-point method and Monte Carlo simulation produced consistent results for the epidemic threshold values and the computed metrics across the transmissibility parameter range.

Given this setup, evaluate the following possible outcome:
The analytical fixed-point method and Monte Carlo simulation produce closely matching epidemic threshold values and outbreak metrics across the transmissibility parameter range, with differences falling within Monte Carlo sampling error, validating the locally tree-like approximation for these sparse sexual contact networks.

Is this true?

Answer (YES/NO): NO